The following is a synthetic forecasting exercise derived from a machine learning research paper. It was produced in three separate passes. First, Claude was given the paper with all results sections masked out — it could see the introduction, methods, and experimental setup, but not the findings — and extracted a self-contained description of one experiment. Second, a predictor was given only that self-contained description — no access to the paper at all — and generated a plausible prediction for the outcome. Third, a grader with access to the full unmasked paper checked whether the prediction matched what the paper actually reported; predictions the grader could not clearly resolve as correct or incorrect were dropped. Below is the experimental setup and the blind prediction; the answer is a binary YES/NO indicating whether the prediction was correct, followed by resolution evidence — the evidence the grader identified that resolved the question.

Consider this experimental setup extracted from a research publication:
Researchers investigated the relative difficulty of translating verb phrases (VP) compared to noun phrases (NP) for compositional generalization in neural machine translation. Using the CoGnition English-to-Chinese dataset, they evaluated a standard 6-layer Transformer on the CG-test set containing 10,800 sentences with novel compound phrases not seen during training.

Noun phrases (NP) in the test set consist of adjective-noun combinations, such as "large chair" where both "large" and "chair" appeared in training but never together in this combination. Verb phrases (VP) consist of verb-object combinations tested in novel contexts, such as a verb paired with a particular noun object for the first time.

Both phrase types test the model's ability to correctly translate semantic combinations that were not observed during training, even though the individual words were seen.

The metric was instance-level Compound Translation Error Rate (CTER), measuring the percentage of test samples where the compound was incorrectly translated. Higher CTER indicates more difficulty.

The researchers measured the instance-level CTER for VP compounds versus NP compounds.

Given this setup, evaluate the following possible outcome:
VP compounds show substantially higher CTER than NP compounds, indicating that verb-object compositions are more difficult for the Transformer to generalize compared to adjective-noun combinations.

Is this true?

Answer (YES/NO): NO